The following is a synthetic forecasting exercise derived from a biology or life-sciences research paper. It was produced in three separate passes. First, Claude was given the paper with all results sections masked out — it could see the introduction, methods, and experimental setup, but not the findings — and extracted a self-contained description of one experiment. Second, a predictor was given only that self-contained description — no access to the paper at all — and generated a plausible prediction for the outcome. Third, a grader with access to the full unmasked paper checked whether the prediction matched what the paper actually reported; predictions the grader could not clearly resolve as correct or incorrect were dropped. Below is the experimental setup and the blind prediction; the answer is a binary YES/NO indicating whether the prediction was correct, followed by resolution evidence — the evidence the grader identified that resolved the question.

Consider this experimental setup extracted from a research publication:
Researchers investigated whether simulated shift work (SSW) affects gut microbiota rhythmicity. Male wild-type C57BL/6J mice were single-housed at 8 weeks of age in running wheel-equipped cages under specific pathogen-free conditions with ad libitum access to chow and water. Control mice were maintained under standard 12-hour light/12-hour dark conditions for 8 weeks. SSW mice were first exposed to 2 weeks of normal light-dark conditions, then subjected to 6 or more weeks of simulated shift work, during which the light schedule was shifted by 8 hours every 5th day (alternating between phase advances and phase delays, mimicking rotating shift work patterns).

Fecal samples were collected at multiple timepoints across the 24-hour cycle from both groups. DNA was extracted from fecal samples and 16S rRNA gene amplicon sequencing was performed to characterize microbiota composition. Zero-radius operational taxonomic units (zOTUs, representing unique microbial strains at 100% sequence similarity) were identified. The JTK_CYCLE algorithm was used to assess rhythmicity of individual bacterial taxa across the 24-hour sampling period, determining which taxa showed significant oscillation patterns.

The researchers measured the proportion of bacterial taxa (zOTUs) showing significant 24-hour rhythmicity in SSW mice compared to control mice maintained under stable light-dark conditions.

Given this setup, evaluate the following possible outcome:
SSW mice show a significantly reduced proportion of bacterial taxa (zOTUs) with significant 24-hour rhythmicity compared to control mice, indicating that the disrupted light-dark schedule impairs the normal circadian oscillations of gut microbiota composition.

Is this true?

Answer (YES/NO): YES